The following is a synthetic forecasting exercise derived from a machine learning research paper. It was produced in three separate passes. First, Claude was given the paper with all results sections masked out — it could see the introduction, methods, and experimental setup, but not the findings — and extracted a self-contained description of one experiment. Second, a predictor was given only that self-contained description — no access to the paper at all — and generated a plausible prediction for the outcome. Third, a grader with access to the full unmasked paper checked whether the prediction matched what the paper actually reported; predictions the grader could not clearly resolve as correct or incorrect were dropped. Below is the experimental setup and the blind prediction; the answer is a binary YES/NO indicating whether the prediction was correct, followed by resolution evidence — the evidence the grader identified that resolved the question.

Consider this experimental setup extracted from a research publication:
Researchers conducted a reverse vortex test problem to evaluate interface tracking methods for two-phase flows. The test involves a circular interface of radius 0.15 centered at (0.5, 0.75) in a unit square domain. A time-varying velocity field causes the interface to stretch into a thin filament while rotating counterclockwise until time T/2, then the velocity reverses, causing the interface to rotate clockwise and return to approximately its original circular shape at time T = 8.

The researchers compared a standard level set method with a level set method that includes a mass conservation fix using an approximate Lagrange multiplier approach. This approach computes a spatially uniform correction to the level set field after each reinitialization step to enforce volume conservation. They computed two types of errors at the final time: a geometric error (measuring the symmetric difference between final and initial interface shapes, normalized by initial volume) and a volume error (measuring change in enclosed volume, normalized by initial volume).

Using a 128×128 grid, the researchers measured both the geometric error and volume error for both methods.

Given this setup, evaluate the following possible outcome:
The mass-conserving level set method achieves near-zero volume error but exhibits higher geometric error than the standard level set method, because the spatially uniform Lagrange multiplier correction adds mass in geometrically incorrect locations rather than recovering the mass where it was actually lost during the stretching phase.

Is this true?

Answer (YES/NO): NO